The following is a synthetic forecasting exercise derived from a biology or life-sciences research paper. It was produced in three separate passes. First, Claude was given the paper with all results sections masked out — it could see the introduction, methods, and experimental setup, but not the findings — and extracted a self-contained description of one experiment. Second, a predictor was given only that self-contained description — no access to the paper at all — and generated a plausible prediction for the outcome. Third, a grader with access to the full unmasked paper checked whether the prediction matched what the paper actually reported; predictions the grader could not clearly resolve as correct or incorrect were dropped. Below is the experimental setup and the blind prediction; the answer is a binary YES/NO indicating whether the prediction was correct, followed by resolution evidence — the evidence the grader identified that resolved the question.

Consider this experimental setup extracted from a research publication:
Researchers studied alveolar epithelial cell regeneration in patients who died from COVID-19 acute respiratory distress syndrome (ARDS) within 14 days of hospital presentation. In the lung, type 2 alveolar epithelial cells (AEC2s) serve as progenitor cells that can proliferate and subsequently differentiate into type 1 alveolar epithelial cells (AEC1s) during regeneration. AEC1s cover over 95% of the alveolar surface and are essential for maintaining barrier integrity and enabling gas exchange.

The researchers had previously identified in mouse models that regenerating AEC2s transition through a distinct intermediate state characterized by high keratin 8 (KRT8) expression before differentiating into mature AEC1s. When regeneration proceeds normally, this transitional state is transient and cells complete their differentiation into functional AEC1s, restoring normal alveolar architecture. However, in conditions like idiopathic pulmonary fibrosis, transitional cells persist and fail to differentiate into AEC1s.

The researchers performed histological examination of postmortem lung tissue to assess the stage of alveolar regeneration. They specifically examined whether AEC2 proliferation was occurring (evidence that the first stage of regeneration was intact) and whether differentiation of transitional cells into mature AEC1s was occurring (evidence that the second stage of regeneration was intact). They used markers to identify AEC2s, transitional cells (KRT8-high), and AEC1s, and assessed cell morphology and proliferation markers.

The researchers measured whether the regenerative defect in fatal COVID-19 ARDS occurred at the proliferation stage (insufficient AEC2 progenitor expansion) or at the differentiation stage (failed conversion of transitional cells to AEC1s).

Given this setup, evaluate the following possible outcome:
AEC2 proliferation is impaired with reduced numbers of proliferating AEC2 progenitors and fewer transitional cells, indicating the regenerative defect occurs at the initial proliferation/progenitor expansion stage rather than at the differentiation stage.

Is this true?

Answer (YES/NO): NO